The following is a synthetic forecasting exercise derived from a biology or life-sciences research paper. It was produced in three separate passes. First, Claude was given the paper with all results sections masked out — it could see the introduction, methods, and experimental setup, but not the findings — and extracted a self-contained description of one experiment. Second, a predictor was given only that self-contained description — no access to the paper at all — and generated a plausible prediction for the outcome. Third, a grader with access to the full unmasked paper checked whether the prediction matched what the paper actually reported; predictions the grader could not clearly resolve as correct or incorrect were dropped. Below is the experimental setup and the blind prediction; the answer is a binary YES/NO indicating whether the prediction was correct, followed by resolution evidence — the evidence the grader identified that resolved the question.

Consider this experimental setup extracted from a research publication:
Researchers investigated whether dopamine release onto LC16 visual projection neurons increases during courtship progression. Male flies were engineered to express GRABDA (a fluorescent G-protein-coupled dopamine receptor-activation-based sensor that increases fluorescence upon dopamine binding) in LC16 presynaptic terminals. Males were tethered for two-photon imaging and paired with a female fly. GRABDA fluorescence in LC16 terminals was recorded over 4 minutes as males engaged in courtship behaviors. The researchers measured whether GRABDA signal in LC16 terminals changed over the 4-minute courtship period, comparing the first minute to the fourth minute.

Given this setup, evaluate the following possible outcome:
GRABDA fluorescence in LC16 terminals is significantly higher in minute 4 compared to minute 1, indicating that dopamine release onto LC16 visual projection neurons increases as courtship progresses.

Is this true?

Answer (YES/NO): YES